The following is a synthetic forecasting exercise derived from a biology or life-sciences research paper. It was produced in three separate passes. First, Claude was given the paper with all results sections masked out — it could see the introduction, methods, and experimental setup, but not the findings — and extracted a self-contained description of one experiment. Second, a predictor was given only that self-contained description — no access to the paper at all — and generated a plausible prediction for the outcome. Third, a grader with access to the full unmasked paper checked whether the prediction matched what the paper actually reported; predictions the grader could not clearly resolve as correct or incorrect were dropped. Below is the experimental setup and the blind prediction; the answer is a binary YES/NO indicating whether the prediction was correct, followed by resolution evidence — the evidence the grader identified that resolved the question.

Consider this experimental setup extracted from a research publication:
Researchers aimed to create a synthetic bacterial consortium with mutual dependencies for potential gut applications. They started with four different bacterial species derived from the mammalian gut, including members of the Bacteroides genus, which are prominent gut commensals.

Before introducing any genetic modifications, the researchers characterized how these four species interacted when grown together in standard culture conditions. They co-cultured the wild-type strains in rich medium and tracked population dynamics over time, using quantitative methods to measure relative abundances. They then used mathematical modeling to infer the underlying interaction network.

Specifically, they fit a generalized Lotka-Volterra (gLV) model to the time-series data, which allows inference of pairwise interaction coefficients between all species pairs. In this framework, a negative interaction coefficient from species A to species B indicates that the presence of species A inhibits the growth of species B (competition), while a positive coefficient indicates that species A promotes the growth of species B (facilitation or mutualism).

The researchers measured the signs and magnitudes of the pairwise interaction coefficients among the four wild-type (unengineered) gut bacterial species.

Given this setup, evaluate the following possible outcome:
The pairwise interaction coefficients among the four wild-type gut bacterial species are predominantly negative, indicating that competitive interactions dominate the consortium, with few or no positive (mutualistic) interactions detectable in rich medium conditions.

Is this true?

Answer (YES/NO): YES